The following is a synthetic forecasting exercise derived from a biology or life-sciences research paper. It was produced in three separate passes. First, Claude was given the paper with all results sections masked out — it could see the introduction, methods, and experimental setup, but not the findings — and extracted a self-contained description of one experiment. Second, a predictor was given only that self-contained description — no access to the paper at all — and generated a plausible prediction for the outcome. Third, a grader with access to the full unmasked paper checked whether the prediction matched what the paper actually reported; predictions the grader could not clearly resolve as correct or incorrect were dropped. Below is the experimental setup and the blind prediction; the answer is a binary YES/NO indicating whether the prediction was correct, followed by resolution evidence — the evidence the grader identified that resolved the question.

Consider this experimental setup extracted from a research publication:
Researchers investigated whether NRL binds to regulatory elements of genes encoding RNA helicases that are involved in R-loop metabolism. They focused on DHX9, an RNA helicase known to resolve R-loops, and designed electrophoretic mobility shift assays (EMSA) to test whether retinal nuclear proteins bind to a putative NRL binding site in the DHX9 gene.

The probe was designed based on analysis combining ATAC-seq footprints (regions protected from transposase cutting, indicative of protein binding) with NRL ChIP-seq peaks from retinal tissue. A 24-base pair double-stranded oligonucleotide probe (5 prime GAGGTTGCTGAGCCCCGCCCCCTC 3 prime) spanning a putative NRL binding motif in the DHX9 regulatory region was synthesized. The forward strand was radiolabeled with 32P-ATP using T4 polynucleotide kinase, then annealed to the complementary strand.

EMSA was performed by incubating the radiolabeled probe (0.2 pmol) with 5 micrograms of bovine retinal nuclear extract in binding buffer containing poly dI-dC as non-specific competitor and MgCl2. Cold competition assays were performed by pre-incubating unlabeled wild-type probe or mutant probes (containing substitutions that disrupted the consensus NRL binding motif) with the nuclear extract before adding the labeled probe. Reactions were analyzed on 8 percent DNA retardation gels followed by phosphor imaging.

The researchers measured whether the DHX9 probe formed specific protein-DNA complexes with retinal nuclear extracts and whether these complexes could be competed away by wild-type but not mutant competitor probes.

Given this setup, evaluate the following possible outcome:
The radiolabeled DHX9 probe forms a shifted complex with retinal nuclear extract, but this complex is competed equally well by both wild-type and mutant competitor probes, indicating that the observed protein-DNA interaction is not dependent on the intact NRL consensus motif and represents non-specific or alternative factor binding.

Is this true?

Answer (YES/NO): NO